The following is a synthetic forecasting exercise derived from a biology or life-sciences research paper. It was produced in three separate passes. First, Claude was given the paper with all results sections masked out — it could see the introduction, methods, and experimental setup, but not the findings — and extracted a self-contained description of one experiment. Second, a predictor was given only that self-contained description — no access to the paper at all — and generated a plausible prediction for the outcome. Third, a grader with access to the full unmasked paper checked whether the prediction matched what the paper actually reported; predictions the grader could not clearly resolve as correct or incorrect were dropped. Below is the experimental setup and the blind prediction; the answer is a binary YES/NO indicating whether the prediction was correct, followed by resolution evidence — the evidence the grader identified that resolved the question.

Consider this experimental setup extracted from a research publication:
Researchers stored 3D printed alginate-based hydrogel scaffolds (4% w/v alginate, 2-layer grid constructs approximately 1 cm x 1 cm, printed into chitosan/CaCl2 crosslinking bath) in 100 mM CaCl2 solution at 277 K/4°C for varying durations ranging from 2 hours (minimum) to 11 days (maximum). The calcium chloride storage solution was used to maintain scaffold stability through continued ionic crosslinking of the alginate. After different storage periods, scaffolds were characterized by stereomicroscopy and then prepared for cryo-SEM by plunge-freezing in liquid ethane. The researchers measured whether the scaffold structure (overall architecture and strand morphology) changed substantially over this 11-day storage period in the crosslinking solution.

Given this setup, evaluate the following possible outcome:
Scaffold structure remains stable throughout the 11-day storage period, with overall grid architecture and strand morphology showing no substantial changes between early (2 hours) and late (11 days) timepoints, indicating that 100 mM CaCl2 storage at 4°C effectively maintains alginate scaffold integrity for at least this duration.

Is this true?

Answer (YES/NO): YES